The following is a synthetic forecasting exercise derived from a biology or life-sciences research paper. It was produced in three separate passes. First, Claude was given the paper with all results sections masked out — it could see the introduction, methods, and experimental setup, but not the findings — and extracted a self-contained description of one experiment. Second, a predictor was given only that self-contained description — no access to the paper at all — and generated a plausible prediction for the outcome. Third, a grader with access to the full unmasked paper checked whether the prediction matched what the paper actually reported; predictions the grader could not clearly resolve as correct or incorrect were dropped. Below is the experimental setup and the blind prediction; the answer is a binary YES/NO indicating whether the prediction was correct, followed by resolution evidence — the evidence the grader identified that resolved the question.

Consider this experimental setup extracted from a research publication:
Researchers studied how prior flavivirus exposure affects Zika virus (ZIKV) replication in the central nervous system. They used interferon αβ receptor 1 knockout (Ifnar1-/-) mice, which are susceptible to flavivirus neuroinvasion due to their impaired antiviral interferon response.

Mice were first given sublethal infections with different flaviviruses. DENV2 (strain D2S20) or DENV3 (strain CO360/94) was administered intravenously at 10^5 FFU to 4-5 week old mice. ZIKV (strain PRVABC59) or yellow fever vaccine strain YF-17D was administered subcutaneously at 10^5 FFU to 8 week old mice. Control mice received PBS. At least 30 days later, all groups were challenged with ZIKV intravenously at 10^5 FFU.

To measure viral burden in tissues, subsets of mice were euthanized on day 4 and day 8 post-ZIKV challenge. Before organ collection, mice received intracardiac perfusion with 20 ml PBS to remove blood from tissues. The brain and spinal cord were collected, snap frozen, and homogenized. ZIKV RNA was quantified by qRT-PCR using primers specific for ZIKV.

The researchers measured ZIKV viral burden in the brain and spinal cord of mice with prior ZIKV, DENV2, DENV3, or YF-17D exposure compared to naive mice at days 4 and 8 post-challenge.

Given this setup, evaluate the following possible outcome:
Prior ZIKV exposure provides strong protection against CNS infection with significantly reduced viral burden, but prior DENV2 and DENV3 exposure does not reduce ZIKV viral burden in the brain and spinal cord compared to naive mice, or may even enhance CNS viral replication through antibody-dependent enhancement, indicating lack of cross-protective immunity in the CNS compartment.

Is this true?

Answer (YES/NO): NO